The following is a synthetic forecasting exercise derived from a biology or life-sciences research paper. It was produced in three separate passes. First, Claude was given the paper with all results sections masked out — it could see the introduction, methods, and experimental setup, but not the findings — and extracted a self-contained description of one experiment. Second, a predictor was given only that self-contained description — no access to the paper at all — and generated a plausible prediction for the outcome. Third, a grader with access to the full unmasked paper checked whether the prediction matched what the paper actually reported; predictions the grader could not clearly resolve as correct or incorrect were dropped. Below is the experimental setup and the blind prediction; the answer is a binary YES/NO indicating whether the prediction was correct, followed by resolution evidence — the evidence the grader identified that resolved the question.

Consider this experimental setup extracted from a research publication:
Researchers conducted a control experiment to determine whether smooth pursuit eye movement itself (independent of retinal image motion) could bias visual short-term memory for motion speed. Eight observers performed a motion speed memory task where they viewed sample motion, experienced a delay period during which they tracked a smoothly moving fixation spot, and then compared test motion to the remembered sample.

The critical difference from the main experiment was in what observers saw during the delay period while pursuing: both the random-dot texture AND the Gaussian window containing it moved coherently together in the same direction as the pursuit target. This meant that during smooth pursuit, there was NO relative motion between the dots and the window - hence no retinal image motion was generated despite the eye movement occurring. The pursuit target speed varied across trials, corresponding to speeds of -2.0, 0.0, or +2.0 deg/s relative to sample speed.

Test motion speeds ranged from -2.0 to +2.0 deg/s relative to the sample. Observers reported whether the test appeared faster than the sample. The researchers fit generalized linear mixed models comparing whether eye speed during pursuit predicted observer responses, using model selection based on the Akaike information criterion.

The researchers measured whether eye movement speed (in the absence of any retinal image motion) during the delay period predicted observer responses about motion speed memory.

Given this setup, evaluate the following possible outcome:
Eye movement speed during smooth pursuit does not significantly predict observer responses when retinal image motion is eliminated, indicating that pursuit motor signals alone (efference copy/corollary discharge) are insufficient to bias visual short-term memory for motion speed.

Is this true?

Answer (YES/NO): YES